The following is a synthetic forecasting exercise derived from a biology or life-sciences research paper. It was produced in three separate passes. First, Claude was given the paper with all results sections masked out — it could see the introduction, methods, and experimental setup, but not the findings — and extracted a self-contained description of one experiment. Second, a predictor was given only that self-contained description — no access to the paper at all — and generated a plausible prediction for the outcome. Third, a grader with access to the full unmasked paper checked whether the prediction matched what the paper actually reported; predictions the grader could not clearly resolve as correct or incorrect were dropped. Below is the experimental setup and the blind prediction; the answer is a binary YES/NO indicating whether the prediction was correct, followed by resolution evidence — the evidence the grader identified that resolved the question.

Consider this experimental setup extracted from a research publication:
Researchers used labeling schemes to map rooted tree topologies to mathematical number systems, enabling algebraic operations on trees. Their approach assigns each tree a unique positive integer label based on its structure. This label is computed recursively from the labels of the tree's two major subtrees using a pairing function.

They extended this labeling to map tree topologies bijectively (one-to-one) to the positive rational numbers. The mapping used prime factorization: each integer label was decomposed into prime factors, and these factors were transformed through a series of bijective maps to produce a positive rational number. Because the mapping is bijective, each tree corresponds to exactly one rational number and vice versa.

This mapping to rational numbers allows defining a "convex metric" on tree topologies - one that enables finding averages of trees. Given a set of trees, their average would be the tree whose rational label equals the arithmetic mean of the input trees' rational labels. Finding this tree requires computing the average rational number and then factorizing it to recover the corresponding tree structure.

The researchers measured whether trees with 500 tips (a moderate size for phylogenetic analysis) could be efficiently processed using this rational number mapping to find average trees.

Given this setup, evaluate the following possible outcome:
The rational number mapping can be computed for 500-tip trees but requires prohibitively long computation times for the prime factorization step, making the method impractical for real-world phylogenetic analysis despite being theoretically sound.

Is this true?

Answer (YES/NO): NO